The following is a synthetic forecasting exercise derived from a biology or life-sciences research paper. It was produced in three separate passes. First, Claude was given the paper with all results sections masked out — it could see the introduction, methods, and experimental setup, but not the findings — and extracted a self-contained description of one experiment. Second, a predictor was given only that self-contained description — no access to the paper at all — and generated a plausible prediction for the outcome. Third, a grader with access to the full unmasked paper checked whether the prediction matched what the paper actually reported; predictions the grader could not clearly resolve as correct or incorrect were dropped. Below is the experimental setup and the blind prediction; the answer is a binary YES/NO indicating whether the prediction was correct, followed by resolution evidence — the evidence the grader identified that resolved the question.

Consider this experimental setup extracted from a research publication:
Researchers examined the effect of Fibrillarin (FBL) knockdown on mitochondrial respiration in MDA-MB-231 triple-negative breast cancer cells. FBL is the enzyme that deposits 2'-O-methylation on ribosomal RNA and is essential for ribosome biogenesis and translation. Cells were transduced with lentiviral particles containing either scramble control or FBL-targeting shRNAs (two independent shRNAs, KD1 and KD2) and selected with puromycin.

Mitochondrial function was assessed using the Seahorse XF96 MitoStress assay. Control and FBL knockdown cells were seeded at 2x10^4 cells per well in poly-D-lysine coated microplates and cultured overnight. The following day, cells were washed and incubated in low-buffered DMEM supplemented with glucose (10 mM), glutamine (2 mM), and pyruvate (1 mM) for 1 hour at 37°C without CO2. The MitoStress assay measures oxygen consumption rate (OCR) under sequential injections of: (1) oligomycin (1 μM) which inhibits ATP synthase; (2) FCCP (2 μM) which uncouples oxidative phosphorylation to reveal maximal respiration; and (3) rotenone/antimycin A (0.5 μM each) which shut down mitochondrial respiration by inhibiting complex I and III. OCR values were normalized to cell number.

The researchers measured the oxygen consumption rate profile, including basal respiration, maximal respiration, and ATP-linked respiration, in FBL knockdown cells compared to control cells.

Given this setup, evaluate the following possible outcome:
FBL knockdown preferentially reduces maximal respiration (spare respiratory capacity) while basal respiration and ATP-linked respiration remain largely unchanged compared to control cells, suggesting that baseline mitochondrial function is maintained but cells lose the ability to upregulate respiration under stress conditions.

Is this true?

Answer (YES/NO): NO